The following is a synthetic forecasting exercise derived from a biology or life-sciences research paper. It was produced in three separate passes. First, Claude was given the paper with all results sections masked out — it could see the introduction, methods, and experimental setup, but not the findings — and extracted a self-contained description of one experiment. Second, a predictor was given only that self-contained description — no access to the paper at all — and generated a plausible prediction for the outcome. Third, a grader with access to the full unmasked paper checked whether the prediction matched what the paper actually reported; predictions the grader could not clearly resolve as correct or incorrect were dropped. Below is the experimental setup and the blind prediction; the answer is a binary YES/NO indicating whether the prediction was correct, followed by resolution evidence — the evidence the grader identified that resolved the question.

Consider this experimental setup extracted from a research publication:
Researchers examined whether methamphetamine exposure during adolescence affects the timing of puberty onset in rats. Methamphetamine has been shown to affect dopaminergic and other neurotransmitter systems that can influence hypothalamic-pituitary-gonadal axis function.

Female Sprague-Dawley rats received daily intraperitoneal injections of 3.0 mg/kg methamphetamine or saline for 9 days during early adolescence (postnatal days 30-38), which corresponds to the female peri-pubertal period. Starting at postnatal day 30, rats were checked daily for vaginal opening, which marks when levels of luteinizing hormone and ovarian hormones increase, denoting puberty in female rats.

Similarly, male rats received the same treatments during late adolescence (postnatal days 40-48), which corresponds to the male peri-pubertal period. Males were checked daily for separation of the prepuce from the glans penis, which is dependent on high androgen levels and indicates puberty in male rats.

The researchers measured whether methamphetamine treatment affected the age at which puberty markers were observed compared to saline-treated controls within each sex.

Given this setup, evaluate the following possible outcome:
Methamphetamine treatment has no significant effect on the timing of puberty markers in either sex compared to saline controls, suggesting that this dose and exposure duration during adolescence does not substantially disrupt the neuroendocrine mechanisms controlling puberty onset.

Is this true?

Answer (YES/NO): YES